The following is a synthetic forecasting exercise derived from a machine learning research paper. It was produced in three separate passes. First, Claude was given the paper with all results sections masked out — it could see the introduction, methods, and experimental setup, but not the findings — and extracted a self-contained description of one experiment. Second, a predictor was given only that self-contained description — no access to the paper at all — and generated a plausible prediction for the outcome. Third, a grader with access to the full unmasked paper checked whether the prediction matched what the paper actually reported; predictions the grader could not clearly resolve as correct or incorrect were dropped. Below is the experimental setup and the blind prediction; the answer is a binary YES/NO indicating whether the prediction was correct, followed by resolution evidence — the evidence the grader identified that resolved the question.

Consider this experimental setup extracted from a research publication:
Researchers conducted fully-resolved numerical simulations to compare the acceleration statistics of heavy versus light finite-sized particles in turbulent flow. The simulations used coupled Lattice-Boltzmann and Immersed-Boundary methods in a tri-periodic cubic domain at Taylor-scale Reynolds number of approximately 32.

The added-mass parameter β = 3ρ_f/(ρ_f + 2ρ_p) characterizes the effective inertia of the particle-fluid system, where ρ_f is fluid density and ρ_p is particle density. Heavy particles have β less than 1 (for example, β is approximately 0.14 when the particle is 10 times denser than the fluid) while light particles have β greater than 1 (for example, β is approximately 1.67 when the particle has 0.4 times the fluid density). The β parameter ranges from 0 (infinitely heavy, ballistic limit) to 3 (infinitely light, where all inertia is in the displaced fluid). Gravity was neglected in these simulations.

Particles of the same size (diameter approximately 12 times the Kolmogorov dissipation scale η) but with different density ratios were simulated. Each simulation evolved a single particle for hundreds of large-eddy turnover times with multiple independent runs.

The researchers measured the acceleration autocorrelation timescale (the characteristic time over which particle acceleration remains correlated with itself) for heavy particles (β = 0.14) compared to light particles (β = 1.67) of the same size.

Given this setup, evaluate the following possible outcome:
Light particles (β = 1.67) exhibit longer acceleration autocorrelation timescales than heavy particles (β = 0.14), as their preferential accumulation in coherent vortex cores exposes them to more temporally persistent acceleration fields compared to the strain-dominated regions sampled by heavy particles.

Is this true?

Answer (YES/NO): NO